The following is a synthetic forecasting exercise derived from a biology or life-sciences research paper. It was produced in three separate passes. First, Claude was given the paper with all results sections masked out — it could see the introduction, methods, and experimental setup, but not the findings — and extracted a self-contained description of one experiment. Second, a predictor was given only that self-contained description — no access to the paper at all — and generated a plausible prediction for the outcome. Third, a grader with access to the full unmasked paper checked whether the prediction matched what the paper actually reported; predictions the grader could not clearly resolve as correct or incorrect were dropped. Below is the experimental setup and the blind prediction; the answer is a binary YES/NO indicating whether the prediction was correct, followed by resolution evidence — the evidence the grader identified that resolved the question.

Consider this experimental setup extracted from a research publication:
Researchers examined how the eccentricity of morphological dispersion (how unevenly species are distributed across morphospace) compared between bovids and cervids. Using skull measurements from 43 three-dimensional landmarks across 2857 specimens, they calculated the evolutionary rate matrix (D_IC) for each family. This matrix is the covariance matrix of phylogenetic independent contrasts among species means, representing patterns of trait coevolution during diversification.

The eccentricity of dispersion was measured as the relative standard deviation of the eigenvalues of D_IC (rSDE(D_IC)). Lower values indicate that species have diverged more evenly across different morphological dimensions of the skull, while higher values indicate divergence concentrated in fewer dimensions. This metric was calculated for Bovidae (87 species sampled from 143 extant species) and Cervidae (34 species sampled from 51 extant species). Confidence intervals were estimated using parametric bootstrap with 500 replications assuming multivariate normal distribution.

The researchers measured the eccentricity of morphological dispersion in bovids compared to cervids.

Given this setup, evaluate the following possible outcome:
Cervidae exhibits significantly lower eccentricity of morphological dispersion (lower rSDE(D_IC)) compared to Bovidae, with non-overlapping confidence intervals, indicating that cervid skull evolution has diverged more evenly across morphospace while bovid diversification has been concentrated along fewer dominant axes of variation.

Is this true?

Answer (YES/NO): NO